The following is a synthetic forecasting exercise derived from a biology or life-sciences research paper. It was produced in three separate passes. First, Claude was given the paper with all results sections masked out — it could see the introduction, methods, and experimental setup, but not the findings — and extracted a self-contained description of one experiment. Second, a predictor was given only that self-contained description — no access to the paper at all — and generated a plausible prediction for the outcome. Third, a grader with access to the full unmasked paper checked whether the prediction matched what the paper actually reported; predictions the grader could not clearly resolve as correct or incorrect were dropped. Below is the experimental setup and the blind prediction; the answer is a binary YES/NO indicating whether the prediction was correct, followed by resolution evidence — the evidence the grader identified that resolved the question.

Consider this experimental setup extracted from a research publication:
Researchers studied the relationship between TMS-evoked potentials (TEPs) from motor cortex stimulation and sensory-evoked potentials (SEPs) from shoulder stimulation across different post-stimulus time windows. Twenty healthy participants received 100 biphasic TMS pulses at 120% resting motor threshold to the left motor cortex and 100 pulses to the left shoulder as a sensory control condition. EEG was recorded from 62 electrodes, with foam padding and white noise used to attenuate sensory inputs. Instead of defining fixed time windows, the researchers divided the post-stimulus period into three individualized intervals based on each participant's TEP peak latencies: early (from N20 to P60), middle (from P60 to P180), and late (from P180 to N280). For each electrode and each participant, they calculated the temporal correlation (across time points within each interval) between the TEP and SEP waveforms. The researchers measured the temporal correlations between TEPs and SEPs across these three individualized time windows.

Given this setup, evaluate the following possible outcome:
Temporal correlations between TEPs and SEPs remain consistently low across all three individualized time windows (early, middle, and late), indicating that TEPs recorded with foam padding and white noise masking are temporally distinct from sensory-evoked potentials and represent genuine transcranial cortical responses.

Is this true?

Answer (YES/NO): NO